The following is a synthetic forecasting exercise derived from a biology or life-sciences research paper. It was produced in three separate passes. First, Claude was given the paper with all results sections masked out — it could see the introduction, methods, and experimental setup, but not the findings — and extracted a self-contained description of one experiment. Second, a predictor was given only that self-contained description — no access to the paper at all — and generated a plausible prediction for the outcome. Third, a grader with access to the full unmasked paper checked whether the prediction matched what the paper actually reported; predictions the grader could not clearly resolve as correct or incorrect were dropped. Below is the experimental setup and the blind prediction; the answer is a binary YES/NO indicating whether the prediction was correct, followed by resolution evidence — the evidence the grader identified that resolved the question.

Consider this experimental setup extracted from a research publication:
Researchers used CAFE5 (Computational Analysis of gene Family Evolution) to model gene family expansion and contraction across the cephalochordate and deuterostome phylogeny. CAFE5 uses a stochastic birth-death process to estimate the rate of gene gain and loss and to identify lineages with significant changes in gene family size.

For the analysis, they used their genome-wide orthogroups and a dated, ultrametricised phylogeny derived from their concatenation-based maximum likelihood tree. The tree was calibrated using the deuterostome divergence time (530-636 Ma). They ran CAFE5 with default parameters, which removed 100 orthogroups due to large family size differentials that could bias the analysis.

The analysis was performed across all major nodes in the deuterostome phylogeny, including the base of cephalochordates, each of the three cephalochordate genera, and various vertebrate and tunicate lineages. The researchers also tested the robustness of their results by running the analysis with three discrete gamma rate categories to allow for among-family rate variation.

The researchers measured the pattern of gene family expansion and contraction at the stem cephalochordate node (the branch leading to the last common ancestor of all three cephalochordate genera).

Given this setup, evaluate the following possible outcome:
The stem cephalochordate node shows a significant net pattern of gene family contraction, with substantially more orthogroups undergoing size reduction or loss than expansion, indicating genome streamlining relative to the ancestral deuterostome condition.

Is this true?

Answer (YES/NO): NO